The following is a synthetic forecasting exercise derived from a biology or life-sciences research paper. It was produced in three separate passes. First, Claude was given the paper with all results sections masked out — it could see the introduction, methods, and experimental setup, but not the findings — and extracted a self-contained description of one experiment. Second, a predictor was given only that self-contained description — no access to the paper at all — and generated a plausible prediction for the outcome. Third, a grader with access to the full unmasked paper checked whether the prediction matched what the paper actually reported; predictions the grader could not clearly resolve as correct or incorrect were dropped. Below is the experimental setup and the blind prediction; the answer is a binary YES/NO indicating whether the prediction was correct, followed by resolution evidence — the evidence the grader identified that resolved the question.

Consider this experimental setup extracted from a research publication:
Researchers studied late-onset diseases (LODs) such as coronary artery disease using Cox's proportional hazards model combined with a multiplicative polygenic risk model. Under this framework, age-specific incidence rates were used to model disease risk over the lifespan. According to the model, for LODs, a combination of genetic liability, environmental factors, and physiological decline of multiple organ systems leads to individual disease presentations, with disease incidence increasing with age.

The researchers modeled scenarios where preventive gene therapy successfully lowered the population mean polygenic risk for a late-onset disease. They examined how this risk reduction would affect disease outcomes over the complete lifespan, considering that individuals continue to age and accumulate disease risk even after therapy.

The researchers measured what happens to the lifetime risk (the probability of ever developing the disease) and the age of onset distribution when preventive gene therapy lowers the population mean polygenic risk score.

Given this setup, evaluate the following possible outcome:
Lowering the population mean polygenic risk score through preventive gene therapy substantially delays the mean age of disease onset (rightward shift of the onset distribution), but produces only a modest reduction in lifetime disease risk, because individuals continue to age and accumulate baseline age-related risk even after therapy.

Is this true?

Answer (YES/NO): YES